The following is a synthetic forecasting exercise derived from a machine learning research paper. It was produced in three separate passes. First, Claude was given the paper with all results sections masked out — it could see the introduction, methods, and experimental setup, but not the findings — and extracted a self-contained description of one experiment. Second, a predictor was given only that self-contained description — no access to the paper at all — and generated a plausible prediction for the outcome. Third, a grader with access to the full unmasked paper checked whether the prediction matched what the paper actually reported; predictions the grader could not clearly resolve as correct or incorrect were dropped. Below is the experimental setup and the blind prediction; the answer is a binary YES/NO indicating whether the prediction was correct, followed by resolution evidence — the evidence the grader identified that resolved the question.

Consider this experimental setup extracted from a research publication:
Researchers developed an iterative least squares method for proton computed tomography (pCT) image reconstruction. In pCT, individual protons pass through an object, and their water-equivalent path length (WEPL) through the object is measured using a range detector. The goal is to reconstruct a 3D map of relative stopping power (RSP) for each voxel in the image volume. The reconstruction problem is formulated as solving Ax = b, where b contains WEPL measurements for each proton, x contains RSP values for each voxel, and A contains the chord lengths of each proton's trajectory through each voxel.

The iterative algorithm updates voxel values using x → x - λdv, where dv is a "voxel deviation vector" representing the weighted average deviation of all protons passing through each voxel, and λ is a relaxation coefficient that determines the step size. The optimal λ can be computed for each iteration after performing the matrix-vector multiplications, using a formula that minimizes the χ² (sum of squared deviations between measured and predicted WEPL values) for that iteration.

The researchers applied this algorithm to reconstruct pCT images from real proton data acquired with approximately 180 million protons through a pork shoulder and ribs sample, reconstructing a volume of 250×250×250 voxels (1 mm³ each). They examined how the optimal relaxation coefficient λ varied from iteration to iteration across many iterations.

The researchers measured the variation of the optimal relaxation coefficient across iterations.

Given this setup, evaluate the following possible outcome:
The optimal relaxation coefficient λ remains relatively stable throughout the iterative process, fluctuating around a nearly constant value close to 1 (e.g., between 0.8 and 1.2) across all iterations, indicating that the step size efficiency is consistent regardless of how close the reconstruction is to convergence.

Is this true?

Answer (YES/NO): NO